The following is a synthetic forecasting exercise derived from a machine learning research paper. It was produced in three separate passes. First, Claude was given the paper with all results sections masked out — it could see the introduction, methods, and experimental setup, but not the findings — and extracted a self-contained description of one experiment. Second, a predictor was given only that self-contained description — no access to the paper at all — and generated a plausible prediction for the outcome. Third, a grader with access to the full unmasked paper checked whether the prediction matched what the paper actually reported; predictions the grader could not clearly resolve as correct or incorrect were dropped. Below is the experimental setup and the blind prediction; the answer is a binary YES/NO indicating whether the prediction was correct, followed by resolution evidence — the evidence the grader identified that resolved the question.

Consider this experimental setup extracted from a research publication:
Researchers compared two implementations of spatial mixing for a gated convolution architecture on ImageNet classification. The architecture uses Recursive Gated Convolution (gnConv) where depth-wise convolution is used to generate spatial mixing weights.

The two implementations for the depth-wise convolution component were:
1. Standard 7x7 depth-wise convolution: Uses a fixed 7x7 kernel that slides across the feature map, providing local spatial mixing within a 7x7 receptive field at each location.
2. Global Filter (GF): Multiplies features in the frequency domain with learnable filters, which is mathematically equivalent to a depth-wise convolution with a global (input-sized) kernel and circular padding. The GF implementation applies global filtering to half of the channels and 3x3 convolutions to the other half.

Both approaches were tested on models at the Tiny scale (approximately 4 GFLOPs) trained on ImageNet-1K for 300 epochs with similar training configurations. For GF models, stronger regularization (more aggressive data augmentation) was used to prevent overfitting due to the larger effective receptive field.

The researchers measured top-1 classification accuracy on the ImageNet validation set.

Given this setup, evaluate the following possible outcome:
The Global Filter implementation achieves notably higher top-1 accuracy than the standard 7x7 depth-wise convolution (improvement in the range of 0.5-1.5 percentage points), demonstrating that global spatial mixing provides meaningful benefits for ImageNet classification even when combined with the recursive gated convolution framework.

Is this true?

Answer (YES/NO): NO